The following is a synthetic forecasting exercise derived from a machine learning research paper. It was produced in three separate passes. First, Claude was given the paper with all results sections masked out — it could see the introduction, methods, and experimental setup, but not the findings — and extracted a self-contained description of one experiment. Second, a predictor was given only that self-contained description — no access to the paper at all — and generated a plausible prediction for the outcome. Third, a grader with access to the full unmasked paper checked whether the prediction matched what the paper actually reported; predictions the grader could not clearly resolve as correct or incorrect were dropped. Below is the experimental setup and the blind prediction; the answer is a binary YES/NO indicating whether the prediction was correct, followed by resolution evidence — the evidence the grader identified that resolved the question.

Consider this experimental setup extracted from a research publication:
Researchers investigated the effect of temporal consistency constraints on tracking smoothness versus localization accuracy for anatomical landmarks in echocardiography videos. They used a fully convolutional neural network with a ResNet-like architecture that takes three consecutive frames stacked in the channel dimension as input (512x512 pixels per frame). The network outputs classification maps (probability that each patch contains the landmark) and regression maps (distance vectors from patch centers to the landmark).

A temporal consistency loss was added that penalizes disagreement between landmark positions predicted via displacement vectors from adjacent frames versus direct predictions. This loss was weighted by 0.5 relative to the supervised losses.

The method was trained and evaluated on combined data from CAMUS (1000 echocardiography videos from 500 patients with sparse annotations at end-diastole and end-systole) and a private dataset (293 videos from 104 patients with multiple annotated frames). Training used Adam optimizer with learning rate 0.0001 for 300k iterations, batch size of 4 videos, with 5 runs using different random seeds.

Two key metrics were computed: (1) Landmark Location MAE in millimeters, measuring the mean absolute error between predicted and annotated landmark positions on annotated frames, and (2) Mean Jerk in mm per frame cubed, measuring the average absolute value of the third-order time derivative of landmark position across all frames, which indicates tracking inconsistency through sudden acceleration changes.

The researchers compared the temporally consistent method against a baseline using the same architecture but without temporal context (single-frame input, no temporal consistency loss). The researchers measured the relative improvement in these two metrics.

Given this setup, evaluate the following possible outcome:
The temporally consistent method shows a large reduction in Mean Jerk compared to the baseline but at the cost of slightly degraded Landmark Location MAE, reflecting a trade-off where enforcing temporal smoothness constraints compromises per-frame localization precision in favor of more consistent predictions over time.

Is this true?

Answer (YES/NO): NO